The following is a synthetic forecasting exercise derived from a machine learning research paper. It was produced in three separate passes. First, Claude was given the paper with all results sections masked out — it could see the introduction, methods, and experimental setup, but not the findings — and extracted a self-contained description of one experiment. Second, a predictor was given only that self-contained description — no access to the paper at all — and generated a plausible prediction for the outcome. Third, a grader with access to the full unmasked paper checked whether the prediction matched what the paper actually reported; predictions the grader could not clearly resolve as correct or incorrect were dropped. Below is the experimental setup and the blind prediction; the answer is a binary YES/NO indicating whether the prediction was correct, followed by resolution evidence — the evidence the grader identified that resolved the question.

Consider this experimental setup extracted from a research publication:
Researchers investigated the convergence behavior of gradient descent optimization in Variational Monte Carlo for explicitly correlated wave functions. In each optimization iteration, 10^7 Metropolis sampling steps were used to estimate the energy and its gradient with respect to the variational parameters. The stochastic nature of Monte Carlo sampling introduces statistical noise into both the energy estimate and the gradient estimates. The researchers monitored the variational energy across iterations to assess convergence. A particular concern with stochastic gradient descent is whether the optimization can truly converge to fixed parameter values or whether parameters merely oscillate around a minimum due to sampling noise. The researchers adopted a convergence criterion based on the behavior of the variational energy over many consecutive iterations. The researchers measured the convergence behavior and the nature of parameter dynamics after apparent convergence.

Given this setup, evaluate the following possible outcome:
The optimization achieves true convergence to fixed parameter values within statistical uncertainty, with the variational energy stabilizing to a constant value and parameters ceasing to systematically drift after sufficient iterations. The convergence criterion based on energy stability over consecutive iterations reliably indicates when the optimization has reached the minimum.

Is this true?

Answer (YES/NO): NO